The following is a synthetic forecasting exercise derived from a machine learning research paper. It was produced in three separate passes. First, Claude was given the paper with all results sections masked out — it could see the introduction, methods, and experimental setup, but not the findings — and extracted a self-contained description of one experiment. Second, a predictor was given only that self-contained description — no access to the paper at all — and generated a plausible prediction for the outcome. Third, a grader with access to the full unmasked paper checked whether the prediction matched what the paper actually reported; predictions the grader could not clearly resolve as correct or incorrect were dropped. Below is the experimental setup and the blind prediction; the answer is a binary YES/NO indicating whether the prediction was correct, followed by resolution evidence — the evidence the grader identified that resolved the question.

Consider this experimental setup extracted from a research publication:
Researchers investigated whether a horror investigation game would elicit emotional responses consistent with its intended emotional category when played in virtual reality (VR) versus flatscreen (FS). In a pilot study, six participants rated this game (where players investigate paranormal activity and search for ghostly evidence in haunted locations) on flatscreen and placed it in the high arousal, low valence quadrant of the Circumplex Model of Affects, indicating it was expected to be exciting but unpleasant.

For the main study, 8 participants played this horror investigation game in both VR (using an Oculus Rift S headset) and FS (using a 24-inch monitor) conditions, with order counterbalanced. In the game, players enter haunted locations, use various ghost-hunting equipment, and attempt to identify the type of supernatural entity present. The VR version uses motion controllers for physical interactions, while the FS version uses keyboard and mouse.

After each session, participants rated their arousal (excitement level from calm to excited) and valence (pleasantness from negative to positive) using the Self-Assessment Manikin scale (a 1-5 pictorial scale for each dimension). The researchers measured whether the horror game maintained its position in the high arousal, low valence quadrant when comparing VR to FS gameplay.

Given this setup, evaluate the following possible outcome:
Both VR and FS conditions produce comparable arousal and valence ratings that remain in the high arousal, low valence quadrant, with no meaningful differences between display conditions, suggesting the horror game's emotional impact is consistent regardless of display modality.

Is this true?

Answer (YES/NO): NO